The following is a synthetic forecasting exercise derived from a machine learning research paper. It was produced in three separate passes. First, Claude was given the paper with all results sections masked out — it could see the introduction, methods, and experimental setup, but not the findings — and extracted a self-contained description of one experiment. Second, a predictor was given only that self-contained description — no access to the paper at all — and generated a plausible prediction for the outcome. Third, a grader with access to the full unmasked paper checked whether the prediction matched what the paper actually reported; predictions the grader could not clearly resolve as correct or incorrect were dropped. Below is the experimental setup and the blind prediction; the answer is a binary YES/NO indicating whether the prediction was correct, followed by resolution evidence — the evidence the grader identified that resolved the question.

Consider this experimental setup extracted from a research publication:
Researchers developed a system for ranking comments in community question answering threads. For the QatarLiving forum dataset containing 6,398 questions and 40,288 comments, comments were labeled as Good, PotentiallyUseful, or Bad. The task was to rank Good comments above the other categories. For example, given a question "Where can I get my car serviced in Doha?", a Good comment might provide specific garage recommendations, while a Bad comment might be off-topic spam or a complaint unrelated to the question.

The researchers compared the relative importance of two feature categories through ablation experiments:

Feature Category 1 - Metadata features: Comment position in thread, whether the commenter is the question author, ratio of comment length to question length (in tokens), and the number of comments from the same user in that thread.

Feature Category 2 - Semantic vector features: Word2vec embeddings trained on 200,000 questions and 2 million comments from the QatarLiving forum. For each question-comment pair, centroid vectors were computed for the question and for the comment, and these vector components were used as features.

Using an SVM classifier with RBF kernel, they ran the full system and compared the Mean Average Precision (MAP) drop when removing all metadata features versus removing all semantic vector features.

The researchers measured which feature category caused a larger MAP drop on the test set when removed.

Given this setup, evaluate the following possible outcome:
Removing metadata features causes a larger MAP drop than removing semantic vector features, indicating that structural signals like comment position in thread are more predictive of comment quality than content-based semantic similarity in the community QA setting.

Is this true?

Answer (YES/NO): YES